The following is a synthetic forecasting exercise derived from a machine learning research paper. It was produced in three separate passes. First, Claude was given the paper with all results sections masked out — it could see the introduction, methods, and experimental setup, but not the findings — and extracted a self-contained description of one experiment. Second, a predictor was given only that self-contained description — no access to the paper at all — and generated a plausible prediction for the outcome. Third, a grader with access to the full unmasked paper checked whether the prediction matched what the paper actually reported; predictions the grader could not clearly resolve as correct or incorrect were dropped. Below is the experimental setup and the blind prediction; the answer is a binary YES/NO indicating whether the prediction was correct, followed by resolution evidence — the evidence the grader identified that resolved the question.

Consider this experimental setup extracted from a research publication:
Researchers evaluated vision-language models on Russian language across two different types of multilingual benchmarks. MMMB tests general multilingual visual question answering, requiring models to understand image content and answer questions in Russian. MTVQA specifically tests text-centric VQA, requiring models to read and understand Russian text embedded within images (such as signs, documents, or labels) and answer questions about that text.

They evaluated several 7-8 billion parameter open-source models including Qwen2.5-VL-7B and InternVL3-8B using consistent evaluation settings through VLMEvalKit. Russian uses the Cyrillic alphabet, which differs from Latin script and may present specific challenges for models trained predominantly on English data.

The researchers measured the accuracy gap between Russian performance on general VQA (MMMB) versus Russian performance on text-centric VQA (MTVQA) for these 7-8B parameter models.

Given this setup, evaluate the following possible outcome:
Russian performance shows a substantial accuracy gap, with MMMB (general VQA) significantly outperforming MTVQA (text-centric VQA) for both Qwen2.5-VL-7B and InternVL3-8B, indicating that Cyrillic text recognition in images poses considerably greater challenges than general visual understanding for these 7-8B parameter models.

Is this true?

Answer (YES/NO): YES